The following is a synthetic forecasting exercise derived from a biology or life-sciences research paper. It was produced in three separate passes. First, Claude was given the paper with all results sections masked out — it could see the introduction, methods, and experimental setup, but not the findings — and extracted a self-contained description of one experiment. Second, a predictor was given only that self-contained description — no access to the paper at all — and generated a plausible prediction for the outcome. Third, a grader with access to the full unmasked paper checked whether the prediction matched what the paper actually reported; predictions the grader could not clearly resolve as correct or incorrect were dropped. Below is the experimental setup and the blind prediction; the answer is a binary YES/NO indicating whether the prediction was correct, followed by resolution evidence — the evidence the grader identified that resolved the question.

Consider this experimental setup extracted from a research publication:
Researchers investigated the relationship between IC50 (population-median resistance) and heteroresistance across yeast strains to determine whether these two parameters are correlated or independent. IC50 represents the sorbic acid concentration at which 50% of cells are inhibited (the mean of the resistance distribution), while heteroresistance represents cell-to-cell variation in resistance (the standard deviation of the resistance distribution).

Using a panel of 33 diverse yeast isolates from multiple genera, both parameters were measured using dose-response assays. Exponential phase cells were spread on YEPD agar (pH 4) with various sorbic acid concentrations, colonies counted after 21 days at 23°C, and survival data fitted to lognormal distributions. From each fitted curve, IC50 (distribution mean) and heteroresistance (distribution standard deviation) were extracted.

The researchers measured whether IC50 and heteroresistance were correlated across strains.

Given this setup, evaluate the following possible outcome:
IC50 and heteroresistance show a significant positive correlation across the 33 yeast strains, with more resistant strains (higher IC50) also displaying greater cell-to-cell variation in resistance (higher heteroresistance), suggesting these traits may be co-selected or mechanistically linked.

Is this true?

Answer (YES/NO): NO